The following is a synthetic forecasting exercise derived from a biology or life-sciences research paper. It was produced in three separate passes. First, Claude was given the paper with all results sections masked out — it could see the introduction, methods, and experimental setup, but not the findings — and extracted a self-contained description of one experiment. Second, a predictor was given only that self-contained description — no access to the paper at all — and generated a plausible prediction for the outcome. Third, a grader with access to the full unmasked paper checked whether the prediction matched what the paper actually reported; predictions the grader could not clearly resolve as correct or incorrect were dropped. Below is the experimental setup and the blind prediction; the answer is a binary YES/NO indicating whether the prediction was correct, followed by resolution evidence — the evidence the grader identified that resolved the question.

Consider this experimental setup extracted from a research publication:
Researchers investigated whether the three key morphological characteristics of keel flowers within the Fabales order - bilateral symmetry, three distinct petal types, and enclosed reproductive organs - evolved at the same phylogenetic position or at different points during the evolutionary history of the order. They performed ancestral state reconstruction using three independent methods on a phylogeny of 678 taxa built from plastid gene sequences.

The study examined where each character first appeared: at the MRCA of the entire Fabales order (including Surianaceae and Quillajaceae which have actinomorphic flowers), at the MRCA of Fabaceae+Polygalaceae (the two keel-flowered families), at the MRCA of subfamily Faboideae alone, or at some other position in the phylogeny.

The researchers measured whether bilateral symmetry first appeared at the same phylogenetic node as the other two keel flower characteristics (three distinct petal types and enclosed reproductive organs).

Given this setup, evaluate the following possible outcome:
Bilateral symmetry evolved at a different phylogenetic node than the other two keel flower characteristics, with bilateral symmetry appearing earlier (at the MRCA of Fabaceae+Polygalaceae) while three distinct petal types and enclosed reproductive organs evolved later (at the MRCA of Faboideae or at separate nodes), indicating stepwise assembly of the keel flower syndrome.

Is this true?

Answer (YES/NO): YES